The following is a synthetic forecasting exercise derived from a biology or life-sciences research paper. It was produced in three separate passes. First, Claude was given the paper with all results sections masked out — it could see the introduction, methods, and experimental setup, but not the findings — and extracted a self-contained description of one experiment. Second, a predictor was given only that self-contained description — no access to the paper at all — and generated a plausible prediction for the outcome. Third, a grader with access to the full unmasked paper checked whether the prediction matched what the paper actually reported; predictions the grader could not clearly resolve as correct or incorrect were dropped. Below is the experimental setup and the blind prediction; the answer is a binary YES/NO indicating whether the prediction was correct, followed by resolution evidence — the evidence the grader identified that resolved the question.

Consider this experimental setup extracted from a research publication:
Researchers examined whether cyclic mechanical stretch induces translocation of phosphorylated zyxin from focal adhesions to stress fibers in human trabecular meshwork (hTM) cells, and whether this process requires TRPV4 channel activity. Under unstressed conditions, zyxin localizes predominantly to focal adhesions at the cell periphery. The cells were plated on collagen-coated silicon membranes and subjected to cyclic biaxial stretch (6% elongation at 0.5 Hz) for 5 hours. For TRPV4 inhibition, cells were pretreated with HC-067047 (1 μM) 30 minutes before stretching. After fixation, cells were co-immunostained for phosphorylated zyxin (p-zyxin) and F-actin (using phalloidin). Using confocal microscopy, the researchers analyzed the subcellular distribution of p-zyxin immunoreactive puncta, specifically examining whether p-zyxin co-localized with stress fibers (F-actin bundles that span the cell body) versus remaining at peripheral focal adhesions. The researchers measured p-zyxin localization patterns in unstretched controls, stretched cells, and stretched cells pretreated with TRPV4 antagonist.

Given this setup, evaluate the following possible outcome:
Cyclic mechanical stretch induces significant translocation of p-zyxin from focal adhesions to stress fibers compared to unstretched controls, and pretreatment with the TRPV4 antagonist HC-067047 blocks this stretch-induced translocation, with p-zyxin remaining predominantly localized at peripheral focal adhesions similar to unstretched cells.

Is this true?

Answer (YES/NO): YES